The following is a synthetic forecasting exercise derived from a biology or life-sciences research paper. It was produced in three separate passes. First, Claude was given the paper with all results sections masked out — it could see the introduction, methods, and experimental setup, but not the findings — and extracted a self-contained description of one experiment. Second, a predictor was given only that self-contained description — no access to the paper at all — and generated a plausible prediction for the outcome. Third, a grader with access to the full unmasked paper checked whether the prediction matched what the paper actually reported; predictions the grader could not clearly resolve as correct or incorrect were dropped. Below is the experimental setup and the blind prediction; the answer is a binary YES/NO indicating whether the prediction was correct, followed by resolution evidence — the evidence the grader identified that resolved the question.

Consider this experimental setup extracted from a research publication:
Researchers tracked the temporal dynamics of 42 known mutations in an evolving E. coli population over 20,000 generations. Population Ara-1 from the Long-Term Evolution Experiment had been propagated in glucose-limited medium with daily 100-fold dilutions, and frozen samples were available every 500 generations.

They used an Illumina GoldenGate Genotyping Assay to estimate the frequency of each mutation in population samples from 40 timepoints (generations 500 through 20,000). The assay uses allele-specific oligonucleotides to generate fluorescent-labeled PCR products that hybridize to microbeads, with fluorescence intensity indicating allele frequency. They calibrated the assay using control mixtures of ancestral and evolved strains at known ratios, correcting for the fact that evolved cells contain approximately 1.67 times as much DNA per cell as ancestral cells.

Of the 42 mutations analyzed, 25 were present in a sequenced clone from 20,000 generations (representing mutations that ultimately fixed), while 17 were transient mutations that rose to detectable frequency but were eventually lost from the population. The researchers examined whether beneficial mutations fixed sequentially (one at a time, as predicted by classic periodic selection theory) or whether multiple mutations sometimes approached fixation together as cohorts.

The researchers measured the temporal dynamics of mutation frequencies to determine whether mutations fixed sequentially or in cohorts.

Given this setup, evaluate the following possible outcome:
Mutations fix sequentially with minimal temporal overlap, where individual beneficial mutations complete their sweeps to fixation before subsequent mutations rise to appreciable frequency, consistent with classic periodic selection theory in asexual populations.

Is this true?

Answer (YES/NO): NO